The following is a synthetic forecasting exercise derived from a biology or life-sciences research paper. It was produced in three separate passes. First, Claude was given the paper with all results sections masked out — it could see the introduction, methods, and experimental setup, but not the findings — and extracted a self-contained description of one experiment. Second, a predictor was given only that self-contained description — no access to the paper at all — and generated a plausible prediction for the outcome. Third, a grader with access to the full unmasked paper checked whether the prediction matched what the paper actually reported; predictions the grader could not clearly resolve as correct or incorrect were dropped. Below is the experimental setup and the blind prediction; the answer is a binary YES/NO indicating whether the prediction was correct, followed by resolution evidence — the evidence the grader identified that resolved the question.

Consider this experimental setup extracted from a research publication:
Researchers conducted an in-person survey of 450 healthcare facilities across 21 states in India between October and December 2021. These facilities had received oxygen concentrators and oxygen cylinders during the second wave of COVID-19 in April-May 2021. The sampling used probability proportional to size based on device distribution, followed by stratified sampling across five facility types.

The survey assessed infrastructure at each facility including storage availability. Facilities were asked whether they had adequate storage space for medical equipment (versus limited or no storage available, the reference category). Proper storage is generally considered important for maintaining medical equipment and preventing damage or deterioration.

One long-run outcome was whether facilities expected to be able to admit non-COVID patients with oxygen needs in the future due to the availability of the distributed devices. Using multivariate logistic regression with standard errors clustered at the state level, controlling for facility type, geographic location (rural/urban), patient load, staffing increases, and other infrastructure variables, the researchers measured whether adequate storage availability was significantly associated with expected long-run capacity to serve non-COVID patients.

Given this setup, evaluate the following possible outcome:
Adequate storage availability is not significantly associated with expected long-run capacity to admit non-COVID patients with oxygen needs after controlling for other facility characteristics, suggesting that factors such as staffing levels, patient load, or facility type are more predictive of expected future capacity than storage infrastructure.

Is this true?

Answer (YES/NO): YES